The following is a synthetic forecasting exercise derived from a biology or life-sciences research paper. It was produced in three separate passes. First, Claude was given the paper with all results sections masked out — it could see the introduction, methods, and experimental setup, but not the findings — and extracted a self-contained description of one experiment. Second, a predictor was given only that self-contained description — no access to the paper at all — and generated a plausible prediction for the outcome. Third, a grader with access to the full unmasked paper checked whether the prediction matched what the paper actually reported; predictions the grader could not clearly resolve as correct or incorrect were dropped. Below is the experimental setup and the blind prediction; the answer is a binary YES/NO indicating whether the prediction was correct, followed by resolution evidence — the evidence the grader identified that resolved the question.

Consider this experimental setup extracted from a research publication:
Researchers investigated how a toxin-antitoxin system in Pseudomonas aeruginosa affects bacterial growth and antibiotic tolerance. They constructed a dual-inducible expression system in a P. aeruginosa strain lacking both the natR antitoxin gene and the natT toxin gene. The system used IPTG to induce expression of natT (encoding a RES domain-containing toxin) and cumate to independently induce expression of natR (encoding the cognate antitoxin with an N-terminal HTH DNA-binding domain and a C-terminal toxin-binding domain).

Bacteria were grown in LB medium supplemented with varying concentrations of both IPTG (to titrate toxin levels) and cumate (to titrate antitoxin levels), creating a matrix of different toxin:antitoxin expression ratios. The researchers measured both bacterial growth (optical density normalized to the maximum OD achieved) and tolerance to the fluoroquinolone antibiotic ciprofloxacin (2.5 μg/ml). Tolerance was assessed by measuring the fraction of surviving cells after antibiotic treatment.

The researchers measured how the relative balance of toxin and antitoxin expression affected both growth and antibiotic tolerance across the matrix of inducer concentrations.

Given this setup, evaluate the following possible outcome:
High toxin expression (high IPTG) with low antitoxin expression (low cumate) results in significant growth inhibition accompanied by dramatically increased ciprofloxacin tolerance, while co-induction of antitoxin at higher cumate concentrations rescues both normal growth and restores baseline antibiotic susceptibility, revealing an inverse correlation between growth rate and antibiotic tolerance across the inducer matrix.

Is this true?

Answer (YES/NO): YES